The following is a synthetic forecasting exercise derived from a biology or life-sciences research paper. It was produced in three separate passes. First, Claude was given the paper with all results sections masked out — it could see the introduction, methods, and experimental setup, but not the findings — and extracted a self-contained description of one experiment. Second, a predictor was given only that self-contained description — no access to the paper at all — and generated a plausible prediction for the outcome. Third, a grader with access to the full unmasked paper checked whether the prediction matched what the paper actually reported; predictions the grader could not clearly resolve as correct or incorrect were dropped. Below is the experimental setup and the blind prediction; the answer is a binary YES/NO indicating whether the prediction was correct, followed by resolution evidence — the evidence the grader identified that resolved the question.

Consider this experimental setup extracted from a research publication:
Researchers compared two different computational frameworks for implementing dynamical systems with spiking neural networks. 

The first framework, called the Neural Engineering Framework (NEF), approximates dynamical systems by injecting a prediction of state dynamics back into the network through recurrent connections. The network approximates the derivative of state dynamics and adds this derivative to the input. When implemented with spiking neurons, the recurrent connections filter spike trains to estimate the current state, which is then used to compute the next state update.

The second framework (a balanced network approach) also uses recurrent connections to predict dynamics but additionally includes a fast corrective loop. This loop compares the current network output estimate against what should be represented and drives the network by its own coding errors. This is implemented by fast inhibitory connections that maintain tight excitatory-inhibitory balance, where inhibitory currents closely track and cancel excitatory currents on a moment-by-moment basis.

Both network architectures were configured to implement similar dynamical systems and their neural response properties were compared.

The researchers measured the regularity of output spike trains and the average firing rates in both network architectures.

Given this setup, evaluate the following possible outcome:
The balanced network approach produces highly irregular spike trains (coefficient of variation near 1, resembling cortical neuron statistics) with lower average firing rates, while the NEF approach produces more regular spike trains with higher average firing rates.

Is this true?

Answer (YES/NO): YES